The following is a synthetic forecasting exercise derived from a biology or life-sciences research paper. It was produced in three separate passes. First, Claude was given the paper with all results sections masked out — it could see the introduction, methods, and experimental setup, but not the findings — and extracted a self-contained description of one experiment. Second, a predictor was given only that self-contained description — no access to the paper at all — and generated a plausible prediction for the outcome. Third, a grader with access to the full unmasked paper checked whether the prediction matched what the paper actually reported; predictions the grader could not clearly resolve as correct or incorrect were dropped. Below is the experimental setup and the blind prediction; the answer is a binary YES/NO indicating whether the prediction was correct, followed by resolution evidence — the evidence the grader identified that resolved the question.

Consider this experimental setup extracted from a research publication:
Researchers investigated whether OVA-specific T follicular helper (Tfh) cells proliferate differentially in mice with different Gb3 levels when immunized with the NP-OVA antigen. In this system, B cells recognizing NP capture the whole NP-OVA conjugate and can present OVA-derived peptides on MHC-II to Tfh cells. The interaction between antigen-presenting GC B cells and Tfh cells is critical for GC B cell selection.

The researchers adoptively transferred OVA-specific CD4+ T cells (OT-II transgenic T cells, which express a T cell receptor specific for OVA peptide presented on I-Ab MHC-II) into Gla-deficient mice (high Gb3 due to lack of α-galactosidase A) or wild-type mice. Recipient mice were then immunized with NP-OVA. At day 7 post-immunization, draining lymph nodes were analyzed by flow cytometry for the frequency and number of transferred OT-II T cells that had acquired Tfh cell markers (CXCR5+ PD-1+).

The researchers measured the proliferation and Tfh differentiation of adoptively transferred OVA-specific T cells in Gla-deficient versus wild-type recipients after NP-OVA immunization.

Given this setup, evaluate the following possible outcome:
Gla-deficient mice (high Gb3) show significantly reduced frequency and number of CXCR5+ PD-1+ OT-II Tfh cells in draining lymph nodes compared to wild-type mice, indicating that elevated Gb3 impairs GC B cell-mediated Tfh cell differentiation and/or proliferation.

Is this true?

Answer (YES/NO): NO